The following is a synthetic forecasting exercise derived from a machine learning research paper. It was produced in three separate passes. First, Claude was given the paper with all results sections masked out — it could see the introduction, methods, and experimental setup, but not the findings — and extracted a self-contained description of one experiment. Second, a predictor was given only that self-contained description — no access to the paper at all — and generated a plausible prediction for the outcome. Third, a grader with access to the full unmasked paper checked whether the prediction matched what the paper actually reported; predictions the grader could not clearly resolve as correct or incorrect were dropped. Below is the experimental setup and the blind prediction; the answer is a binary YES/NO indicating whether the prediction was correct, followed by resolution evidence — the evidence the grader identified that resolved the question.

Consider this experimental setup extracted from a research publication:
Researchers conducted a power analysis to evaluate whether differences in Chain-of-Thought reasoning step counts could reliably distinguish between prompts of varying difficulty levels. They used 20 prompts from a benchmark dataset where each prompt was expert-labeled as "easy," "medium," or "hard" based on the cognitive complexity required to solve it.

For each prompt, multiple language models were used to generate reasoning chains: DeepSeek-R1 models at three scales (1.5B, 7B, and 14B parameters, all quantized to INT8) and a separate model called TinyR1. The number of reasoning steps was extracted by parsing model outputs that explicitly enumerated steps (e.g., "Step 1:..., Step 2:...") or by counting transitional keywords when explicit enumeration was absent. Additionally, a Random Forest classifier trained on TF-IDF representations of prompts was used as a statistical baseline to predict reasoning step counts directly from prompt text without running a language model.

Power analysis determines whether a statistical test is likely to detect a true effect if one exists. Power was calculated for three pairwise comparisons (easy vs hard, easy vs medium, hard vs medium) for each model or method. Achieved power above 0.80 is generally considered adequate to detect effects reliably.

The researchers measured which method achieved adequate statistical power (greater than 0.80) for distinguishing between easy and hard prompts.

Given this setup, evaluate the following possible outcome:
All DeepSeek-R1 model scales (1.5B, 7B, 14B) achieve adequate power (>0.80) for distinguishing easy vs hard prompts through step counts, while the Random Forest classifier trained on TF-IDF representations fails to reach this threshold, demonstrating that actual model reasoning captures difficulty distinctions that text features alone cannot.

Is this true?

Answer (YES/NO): NO